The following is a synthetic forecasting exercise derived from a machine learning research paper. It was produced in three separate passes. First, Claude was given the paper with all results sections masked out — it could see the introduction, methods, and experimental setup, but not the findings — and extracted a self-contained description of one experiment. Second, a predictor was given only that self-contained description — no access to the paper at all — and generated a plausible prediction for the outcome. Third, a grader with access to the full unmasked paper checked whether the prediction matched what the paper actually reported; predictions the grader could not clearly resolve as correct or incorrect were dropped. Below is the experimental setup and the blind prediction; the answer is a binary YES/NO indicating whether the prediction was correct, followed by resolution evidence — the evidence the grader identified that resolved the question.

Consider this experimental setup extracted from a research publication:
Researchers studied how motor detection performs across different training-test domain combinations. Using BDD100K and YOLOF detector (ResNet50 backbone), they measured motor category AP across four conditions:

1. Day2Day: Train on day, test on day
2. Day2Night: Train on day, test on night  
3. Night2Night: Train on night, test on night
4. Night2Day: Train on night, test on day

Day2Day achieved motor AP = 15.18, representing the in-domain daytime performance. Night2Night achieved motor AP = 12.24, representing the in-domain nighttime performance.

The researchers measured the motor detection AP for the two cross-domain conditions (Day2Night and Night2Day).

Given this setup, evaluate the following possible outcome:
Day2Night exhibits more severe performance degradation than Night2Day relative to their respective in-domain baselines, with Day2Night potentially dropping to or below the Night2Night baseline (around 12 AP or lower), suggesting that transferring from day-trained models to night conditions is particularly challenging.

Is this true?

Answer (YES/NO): YES